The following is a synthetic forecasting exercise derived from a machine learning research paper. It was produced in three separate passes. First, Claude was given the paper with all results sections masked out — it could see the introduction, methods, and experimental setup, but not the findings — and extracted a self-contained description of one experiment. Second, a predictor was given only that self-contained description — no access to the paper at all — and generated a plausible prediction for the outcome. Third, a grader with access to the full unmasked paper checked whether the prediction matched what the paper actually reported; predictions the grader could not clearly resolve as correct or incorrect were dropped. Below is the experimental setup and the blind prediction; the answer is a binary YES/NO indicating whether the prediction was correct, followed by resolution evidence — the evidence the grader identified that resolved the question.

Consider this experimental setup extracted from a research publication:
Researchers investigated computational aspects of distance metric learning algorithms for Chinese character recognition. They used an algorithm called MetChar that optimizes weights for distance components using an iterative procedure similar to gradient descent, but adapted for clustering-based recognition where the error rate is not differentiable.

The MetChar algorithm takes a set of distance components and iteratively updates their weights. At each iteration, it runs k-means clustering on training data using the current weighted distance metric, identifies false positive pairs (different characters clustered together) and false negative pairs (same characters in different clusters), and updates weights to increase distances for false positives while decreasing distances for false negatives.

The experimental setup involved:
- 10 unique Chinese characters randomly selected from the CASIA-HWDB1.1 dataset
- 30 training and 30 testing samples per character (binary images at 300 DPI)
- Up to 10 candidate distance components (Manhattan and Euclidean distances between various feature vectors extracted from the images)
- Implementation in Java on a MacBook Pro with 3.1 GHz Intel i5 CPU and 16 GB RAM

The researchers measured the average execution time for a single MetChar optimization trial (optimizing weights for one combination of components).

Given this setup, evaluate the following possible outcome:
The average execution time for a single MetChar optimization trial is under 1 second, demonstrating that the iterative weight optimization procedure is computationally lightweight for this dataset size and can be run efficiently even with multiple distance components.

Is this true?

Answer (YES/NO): NO